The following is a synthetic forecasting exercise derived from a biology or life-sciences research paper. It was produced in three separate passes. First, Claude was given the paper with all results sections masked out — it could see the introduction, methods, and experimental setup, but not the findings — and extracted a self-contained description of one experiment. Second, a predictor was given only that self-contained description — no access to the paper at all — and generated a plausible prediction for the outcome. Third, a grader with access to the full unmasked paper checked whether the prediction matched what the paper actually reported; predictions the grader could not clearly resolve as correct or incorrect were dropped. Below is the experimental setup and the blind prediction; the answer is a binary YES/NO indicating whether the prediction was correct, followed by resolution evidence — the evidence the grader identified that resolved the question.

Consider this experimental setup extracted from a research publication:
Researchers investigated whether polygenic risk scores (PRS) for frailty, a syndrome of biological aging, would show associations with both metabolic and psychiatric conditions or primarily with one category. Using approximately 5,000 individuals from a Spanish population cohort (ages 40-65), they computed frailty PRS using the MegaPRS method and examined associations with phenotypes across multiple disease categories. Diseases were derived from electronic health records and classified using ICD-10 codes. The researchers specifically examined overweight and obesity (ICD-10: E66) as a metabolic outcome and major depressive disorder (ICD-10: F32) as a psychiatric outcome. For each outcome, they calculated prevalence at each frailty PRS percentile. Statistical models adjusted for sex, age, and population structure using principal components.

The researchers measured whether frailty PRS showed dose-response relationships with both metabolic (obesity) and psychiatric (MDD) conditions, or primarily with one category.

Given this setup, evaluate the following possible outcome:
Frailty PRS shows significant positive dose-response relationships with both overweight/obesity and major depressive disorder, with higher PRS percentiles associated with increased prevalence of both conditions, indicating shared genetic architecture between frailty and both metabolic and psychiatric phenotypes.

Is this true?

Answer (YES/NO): YES